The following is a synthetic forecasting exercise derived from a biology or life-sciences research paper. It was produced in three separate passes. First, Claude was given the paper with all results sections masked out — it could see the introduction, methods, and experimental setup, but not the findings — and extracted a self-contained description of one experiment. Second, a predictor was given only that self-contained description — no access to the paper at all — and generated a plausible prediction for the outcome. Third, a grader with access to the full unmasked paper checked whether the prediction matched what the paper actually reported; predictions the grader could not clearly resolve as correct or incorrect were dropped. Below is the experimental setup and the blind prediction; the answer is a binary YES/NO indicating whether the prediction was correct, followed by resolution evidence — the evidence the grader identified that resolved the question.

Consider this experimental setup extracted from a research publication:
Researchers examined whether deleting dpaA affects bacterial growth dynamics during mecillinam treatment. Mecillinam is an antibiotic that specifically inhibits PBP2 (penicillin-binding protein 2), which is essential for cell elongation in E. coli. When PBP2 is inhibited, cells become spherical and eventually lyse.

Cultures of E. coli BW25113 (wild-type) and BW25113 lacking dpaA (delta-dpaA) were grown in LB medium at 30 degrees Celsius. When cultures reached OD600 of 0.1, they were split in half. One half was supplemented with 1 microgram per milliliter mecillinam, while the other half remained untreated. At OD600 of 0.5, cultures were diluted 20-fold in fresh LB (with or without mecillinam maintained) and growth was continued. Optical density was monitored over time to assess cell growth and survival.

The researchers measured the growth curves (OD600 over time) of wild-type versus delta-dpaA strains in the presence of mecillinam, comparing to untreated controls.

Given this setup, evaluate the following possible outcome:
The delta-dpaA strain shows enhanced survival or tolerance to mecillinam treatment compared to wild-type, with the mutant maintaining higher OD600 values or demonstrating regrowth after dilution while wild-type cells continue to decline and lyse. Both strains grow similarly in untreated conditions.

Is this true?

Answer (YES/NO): NO